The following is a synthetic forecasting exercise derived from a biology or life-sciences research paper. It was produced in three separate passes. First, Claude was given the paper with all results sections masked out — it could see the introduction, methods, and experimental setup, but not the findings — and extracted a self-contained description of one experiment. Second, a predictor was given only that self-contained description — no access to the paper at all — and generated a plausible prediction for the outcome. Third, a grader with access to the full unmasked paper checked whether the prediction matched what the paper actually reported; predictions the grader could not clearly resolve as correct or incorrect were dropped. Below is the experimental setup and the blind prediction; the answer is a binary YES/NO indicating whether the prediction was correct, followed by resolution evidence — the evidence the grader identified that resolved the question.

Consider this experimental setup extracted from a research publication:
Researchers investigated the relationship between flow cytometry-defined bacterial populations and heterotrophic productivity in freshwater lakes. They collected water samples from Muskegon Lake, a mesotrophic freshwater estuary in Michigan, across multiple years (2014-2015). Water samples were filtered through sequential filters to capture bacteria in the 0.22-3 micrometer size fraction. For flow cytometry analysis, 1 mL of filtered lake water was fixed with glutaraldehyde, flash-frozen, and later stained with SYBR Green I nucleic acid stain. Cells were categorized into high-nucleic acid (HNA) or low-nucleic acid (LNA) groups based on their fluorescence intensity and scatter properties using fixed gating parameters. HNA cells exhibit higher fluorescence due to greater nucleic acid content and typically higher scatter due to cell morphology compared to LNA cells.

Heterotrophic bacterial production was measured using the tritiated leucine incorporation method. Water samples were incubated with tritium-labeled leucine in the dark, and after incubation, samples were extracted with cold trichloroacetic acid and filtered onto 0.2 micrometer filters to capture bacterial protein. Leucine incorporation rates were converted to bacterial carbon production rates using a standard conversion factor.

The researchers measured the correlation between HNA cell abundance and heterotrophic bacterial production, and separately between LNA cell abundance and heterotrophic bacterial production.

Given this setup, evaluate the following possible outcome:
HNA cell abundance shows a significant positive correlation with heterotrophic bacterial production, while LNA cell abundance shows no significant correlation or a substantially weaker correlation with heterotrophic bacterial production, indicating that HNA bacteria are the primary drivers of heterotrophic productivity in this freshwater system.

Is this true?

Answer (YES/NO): YES